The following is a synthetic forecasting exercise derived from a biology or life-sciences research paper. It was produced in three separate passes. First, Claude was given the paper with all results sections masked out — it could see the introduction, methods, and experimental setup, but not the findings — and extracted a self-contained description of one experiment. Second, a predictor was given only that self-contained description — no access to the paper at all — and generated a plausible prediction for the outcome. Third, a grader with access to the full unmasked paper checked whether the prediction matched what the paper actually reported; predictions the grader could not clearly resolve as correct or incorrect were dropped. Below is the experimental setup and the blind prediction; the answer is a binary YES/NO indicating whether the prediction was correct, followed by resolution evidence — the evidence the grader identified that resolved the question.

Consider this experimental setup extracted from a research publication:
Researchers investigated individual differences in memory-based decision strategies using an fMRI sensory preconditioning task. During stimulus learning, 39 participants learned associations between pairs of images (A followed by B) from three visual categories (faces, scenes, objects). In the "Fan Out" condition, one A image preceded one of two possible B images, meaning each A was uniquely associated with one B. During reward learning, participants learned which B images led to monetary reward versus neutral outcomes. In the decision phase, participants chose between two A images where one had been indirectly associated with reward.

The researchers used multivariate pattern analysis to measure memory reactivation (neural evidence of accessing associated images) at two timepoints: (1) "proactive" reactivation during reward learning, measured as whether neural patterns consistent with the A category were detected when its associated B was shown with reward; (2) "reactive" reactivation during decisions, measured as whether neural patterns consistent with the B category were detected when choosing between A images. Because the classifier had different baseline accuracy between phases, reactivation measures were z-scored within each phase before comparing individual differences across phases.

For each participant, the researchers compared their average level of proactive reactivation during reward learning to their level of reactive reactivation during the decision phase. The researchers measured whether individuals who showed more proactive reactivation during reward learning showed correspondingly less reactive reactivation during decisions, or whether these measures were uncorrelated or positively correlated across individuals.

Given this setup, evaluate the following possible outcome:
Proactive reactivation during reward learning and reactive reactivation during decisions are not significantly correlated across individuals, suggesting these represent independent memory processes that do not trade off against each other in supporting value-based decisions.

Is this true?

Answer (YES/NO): NO